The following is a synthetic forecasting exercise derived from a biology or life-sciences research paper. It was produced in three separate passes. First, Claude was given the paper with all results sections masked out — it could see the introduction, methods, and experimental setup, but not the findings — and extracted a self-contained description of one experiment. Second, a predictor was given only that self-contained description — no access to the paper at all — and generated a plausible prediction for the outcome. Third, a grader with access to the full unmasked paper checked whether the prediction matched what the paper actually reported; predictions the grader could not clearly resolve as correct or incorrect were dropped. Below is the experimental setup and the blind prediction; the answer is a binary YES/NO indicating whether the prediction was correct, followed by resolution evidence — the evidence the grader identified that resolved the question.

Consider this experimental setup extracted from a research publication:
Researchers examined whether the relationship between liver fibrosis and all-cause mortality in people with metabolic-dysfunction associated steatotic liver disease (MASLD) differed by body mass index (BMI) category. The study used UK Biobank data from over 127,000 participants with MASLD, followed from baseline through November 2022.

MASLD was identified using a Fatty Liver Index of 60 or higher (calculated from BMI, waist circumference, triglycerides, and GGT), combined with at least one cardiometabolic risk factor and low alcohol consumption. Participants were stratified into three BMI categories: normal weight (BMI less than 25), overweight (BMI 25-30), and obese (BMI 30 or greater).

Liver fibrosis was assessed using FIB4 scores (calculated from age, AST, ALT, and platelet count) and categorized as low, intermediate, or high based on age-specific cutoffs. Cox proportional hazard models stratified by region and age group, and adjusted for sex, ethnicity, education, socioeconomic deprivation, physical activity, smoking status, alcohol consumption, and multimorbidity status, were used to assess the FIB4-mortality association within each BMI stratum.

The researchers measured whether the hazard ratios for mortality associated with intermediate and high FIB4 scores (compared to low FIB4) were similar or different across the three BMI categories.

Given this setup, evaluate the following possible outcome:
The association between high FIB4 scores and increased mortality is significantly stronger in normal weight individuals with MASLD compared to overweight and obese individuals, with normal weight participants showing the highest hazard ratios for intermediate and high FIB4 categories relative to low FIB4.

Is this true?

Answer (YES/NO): NO